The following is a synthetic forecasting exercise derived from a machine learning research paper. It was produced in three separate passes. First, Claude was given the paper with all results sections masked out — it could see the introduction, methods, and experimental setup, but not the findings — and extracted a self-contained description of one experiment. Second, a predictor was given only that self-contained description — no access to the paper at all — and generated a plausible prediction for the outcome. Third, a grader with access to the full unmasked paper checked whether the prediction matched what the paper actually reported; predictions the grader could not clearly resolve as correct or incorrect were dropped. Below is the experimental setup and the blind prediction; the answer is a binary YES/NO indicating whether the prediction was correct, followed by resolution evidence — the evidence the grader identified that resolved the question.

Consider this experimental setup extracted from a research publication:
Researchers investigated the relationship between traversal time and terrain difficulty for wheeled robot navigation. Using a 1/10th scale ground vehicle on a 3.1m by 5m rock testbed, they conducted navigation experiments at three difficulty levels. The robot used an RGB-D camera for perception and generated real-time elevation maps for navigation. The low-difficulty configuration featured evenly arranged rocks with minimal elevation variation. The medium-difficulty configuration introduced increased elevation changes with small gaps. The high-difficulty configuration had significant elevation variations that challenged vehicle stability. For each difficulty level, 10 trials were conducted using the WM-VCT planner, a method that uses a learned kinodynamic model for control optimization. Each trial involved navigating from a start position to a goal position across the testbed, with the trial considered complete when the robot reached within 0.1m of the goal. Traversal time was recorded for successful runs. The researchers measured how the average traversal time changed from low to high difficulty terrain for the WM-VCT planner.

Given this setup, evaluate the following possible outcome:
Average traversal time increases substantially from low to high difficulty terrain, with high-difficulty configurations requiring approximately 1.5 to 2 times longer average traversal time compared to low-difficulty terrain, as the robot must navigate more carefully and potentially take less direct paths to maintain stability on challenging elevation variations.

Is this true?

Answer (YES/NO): NO